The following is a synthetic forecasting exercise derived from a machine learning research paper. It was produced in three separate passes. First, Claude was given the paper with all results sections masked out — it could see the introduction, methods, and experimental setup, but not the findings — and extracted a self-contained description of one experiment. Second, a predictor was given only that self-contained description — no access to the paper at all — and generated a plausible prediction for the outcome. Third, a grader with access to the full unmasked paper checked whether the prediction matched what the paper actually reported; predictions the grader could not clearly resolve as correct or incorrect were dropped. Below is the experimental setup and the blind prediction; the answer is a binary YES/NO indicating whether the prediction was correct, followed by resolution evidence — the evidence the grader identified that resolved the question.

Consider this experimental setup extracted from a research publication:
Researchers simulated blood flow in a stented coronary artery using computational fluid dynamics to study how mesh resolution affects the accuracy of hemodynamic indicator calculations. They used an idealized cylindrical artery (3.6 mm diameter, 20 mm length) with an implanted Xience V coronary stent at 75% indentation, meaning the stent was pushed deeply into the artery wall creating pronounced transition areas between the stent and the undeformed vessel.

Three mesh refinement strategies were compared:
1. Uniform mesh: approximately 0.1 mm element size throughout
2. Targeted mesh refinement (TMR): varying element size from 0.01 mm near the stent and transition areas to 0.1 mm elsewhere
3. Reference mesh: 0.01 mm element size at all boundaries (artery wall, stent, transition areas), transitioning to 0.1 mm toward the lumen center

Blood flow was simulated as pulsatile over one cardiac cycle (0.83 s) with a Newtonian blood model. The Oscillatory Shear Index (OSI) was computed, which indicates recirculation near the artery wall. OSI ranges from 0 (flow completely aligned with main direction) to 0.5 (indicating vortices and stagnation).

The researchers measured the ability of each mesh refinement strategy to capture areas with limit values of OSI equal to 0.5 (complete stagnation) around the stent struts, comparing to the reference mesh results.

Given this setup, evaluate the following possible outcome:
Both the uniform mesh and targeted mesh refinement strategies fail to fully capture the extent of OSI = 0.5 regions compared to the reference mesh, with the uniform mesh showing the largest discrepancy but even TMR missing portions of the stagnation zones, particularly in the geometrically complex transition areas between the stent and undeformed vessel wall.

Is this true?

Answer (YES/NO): NO